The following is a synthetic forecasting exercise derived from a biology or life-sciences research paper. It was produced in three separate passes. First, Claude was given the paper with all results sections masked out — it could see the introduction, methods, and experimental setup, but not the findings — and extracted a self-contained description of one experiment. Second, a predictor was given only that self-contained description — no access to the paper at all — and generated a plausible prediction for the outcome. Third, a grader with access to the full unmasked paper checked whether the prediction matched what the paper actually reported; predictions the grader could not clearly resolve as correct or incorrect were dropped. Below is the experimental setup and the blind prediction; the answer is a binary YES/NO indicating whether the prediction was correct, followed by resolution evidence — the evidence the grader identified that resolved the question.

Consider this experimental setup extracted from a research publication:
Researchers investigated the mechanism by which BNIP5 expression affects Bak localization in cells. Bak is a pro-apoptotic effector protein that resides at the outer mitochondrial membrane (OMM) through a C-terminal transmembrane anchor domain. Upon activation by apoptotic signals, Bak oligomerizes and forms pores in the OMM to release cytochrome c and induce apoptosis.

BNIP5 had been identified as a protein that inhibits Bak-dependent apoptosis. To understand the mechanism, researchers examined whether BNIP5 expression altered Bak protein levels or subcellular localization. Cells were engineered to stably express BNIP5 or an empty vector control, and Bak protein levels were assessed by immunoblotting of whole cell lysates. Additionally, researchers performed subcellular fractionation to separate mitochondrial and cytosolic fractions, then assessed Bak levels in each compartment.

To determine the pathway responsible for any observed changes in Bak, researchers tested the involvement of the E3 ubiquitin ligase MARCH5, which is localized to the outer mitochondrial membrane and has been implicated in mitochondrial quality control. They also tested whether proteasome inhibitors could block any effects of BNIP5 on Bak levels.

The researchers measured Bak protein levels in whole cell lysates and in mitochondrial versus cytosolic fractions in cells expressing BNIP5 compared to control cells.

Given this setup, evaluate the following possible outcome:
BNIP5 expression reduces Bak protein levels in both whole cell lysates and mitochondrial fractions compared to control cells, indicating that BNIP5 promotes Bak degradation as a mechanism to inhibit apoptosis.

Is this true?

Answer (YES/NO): NO